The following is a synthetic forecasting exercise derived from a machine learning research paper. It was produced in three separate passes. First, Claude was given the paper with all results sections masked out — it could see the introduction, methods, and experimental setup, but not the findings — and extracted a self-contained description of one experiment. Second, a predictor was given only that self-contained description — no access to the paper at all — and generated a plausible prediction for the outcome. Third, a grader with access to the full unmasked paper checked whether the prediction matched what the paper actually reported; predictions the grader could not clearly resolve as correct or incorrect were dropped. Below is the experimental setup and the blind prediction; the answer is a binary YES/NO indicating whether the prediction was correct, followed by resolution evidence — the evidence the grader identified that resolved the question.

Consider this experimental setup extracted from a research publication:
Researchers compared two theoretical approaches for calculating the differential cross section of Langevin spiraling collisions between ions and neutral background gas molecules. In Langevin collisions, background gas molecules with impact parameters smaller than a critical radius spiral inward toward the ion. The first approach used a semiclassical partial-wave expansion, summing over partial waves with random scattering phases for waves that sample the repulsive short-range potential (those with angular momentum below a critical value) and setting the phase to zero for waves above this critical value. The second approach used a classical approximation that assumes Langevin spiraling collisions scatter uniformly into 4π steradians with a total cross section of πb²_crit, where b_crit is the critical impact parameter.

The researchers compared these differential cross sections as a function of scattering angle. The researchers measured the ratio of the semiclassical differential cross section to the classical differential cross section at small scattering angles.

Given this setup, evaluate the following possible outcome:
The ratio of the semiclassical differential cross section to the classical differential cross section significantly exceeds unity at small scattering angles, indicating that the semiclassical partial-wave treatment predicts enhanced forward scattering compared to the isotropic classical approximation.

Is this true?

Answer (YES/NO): YES